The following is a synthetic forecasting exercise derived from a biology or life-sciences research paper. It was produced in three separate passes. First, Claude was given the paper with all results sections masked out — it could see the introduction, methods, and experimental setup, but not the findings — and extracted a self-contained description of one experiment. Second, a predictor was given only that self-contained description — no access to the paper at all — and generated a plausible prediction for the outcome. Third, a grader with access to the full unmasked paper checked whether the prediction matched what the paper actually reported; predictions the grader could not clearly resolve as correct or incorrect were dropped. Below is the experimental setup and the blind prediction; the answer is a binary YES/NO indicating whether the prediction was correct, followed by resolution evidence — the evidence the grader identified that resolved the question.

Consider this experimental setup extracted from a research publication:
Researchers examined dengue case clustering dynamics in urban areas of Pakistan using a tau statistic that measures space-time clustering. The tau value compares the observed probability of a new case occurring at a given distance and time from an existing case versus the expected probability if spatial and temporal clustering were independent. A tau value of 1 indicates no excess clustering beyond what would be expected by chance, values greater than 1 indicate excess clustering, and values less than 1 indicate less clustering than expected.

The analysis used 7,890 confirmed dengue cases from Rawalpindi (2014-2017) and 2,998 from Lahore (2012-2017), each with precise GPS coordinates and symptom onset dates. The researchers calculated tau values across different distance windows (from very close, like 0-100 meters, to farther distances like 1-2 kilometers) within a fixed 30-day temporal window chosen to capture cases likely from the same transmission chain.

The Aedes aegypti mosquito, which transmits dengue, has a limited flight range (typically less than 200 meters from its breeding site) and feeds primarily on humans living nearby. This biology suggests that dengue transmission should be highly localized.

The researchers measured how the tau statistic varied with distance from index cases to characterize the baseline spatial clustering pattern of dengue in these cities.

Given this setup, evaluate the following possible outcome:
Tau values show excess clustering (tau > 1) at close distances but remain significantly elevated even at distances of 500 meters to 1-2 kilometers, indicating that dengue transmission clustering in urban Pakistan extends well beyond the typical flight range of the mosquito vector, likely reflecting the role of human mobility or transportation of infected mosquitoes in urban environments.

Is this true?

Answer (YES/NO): YES